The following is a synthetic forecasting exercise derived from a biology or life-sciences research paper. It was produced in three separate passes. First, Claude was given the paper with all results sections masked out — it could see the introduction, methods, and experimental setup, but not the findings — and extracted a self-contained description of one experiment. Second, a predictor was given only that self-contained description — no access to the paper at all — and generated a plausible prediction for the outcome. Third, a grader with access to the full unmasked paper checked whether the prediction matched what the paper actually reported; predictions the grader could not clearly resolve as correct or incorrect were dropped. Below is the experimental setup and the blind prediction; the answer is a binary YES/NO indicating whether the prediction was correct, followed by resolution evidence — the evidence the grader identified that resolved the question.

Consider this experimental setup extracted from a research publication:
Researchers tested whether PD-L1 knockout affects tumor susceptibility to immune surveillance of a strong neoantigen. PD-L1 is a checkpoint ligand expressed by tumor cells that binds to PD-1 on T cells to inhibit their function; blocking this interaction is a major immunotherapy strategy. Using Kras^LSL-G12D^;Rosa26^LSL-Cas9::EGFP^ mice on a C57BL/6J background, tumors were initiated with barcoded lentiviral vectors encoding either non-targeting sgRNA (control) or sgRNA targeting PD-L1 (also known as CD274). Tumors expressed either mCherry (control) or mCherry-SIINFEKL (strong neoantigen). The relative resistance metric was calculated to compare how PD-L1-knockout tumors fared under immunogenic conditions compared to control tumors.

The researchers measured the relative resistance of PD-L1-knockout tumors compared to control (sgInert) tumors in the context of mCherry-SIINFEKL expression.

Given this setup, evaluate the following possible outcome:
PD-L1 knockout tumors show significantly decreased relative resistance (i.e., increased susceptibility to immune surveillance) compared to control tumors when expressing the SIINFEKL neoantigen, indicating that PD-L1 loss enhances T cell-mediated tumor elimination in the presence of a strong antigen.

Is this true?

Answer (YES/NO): YES